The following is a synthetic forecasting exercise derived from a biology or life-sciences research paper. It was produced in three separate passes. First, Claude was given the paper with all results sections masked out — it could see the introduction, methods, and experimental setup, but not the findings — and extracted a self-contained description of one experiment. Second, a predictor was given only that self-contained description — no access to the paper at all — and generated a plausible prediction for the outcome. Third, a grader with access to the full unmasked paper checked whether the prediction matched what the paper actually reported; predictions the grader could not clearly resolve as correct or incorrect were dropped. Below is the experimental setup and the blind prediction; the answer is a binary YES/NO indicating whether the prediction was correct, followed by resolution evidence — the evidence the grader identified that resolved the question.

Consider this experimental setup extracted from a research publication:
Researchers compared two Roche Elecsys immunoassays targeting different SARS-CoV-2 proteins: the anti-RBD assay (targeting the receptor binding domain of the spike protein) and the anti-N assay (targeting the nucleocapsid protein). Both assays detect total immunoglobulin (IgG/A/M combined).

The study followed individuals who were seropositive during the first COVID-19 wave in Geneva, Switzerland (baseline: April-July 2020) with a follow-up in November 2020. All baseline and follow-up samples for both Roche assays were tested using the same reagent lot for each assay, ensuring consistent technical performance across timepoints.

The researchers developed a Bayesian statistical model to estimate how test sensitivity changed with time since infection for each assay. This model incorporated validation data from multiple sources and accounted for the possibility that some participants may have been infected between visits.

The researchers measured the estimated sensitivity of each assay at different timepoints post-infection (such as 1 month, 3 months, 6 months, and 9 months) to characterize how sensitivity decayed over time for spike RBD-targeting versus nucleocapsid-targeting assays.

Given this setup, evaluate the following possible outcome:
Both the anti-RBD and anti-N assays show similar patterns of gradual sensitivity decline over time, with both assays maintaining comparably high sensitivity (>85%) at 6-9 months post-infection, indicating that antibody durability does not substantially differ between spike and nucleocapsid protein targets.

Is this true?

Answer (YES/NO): NO